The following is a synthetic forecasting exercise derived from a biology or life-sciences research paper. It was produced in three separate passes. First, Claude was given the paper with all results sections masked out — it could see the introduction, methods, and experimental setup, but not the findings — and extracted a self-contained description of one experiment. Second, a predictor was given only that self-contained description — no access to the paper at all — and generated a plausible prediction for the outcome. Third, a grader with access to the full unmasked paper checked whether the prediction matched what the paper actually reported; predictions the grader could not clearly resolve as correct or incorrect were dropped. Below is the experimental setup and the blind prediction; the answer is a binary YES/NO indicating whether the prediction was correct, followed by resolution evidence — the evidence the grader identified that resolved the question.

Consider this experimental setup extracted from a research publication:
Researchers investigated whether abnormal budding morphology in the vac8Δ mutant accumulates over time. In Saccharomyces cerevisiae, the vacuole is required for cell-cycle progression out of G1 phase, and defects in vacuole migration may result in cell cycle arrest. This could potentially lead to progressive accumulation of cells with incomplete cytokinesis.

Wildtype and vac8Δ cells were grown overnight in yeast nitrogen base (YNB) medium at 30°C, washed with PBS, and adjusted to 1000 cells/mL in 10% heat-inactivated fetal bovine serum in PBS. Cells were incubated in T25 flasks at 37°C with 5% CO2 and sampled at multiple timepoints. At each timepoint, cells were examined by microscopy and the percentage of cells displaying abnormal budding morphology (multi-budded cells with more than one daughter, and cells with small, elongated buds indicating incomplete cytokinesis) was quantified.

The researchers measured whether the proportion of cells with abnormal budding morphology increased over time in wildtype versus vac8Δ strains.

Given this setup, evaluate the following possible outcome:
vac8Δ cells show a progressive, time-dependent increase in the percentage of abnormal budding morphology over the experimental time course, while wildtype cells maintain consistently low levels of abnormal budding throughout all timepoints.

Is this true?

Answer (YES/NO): NO